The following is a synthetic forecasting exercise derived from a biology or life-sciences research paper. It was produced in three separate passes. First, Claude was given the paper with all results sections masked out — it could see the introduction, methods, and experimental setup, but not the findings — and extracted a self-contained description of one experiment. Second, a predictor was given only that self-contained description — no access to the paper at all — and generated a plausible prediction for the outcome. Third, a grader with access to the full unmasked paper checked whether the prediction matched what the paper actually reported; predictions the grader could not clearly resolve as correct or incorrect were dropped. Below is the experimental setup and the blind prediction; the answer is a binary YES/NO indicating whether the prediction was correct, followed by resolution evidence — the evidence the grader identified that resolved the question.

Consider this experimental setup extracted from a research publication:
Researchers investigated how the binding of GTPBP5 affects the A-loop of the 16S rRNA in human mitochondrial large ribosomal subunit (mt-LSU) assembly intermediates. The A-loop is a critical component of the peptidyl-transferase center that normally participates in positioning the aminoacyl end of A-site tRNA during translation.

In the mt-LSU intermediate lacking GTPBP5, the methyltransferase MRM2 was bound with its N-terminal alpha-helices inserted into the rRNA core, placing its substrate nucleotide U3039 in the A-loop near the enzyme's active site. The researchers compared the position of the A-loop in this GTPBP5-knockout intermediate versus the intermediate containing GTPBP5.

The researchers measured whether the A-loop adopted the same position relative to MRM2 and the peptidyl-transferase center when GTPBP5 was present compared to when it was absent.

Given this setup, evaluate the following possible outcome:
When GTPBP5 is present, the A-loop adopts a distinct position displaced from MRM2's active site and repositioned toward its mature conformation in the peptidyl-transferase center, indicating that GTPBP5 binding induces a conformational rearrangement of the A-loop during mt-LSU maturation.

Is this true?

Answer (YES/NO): YES